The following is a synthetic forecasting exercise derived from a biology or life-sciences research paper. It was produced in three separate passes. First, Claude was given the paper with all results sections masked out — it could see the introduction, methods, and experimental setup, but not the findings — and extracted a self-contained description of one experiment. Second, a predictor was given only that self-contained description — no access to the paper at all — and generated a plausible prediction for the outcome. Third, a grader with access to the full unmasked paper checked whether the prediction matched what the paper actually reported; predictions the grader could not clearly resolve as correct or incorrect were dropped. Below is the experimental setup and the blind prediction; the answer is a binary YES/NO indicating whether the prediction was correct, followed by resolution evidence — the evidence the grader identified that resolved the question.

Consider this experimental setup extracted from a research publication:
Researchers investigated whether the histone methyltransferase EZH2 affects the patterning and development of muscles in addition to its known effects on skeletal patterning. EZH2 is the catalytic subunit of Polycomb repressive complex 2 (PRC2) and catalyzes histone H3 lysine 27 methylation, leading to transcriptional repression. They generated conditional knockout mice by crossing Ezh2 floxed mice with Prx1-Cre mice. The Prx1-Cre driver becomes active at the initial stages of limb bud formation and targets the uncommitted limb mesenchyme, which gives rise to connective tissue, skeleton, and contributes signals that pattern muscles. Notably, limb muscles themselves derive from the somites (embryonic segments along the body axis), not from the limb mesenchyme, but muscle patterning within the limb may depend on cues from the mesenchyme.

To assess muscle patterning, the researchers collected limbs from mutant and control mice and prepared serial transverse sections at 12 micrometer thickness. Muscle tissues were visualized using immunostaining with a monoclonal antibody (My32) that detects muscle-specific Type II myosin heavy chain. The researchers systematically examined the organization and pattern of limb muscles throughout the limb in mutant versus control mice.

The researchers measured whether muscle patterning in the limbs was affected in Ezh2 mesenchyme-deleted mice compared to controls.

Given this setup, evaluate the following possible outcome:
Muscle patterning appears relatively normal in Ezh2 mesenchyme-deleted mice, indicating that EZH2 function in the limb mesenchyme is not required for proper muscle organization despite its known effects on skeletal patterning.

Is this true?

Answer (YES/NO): NO